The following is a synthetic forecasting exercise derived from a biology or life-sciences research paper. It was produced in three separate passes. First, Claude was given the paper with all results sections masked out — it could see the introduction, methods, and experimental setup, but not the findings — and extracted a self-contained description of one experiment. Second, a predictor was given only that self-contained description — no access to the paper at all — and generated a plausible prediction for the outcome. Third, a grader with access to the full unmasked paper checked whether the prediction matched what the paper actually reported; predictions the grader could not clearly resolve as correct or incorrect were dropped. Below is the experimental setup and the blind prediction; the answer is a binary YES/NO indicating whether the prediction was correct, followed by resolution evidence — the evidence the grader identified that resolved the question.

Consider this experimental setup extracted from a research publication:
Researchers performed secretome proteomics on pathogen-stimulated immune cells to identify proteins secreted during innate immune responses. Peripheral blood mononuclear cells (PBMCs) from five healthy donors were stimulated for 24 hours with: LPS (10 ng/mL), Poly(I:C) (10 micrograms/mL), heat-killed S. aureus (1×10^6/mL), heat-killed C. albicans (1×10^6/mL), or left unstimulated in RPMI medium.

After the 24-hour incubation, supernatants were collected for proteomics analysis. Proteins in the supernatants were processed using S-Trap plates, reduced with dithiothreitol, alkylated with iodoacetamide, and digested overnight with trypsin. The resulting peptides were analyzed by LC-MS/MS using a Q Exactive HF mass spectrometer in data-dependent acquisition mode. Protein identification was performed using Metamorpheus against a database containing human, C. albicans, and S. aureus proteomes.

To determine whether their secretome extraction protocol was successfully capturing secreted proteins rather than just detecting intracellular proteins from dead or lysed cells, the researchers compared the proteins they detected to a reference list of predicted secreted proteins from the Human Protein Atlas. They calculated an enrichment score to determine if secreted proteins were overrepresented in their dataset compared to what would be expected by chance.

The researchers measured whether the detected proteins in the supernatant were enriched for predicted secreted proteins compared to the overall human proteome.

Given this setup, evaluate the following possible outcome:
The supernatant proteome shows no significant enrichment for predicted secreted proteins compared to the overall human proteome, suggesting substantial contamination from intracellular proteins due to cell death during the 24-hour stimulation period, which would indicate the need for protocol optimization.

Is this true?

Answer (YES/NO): NO